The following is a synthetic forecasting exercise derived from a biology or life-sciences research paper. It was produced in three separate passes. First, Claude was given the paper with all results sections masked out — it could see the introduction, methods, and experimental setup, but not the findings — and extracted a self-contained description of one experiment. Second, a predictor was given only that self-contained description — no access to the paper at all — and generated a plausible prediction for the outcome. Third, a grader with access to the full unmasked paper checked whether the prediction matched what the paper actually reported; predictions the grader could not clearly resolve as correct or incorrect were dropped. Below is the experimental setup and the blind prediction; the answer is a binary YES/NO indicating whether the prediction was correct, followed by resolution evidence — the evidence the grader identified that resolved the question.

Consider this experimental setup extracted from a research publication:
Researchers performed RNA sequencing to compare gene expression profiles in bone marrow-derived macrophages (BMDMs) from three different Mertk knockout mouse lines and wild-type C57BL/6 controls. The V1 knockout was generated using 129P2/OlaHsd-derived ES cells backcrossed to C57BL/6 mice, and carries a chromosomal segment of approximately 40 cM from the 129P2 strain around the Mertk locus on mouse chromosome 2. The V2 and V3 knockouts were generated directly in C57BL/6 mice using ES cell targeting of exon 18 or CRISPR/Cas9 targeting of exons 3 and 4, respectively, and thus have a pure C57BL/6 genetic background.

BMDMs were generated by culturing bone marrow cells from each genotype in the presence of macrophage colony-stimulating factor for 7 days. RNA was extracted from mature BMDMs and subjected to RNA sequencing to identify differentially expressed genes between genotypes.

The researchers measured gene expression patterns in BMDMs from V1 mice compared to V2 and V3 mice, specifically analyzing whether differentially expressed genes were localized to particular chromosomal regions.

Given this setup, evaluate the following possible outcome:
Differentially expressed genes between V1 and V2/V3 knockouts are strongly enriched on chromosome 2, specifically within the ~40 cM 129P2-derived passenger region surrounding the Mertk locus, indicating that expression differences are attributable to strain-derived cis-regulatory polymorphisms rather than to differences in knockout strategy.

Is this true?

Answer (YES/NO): YES